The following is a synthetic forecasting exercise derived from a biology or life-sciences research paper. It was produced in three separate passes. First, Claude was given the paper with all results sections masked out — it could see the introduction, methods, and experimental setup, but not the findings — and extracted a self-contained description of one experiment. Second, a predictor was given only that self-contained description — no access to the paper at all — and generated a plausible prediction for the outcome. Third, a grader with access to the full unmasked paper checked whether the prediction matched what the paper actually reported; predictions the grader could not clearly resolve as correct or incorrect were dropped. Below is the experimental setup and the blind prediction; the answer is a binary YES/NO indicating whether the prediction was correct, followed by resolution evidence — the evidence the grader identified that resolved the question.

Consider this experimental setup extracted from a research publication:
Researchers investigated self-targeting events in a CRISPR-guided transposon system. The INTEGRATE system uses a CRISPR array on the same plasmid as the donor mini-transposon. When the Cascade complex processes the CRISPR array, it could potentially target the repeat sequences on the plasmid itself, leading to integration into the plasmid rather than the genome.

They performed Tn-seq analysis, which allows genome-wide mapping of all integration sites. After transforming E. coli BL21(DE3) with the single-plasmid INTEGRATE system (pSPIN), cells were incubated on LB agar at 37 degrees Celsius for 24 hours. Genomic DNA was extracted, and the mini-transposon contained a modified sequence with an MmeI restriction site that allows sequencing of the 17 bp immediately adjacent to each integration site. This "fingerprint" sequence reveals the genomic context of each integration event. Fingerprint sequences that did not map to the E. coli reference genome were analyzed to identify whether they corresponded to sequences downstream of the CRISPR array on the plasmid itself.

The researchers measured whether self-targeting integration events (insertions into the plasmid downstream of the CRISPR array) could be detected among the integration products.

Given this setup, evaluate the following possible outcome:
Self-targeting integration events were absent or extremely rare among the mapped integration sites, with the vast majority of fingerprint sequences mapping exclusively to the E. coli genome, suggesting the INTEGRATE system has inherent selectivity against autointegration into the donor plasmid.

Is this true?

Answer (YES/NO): NO